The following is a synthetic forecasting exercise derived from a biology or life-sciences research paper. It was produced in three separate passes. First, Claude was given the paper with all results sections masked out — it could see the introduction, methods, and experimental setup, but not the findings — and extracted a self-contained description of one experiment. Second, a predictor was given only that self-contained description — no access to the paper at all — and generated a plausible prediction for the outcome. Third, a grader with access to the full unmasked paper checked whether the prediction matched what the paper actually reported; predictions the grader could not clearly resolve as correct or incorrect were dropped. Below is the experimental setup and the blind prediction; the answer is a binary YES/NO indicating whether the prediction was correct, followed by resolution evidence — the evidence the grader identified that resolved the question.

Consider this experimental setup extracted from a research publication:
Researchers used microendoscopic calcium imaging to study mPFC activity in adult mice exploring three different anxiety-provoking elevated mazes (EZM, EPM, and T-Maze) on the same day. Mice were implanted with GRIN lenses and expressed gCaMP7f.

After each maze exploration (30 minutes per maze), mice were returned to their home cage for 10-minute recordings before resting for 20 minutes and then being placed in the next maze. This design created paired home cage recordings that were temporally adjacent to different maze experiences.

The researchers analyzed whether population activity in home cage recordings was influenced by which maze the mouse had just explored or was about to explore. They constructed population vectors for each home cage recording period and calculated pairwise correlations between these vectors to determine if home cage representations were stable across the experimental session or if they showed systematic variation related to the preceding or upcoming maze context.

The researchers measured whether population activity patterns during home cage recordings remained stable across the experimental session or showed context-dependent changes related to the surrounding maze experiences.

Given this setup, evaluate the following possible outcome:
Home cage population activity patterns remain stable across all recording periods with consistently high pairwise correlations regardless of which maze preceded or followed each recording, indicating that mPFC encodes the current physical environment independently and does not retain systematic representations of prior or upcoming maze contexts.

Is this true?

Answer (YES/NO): NO